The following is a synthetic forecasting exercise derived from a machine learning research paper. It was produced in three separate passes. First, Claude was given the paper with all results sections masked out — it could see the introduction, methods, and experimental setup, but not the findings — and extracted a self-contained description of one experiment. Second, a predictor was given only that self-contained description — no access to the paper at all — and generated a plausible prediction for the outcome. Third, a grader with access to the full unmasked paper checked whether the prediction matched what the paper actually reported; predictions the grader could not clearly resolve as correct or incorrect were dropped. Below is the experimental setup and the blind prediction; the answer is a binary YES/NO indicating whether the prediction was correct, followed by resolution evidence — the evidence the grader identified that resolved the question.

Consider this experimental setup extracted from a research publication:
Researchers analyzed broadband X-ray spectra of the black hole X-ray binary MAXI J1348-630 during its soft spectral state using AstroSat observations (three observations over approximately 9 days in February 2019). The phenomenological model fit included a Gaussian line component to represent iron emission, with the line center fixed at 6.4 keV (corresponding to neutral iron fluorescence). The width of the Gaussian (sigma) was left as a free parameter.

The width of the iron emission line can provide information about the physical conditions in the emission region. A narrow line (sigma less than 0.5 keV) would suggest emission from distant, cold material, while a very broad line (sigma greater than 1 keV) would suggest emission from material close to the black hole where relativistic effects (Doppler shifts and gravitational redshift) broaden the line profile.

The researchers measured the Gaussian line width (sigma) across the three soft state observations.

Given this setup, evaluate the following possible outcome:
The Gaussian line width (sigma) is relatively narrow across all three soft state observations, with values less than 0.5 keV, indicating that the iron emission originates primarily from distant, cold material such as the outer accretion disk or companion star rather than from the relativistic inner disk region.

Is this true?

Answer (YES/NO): NO